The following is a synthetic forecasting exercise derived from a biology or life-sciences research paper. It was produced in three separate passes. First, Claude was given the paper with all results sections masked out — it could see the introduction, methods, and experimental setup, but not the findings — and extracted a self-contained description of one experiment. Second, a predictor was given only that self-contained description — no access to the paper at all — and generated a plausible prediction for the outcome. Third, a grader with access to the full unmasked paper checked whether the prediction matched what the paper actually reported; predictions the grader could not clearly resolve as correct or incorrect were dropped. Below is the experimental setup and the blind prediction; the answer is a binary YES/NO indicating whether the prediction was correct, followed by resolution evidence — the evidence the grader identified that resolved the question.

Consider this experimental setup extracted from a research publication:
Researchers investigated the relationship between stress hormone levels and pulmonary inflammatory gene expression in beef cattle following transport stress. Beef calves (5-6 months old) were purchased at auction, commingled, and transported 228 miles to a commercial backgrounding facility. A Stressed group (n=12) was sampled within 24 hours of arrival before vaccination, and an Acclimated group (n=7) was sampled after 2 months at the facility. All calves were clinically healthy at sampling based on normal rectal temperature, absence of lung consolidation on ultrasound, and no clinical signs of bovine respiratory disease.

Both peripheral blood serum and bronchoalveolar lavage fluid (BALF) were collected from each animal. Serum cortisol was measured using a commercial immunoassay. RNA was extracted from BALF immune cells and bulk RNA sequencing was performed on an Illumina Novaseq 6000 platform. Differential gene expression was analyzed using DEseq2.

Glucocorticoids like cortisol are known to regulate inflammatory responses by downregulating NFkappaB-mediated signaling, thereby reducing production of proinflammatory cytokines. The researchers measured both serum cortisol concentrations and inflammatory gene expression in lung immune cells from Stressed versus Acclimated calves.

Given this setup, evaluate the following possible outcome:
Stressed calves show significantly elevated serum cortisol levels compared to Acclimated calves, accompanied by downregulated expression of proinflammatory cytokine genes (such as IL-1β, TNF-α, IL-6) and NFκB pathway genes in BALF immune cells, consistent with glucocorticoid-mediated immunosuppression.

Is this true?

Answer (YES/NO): NO